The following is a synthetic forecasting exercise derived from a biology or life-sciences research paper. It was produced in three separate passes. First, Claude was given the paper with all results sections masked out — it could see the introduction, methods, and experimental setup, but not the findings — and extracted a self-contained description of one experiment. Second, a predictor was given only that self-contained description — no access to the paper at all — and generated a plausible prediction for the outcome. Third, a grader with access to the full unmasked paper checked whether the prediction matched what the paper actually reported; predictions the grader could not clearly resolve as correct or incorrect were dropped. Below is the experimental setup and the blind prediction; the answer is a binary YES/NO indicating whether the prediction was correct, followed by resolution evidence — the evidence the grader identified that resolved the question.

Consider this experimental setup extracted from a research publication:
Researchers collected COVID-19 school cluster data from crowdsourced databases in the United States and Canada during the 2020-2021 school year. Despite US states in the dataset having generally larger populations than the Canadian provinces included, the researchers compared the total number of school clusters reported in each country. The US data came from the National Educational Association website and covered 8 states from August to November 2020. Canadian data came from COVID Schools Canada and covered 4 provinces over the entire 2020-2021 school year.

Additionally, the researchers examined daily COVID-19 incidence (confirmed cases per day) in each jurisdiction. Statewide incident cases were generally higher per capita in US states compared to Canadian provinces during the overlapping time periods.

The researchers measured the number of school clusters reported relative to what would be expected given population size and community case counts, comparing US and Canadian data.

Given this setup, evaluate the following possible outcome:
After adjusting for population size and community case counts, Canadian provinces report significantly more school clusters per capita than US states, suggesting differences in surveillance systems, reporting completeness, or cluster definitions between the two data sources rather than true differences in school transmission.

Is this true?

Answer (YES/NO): YES